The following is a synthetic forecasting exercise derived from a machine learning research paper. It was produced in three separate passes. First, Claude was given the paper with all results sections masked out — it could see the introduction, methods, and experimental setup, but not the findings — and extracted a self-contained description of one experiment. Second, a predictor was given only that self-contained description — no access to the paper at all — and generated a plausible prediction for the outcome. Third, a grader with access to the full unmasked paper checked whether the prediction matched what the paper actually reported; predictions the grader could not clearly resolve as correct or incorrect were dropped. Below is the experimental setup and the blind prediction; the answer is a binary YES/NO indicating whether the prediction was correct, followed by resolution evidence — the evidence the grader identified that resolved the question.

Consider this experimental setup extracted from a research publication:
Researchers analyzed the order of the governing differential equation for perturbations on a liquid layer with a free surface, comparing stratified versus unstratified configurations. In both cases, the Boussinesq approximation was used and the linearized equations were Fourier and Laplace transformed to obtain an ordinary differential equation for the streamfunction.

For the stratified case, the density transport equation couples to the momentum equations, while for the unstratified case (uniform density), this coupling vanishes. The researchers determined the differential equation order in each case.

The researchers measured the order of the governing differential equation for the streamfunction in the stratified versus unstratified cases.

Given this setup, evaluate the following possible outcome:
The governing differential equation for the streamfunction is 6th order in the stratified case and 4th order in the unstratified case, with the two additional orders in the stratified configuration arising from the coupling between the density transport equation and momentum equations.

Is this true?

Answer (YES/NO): YES